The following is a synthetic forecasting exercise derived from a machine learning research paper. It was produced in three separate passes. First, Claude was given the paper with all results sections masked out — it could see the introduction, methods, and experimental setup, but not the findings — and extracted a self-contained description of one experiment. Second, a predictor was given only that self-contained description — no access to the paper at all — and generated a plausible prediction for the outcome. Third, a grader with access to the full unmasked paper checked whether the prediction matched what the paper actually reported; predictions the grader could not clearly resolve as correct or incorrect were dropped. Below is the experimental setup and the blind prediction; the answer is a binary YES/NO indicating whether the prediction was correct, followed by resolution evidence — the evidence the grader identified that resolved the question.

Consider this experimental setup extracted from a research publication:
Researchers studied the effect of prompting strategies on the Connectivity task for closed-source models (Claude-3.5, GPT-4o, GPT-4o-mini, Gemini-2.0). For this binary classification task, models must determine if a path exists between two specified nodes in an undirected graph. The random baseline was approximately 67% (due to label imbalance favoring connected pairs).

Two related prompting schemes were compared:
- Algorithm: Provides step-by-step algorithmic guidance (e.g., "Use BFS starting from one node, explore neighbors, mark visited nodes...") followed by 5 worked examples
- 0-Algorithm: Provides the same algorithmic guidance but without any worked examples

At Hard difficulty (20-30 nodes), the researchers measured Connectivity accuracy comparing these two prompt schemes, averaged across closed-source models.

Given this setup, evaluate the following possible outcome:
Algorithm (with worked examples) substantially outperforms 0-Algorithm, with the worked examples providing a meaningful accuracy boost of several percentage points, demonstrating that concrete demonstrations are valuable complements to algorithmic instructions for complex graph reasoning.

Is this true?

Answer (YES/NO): NO